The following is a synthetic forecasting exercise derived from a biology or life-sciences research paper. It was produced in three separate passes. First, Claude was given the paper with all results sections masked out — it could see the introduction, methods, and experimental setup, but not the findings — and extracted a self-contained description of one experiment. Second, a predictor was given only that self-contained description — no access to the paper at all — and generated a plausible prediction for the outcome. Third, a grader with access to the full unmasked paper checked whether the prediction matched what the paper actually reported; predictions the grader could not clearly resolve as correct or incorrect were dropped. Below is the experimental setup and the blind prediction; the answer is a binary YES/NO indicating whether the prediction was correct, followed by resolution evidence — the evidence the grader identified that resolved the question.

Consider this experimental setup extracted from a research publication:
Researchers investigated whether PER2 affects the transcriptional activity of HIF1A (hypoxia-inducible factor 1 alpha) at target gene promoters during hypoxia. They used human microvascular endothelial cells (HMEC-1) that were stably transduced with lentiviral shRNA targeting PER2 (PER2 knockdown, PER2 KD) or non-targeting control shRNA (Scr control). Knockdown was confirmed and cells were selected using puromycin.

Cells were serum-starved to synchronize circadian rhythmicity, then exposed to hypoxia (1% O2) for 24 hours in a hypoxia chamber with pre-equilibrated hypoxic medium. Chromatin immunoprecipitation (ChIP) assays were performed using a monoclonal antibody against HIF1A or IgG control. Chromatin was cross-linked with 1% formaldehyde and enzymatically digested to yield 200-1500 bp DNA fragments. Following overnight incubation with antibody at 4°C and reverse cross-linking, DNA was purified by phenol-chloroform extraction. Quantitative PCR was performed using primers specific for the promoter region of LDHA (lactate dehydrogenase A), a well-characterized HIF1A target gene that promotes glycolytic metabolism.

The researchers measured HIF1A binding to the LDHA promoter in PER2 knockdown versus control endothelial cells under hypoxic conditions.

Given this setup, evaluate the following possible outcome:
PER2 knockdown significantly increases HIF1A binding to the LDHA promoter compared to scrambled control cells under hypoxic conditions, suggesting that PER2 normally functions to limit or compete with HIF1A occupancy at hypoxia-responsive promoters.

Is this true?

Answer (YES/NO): NO